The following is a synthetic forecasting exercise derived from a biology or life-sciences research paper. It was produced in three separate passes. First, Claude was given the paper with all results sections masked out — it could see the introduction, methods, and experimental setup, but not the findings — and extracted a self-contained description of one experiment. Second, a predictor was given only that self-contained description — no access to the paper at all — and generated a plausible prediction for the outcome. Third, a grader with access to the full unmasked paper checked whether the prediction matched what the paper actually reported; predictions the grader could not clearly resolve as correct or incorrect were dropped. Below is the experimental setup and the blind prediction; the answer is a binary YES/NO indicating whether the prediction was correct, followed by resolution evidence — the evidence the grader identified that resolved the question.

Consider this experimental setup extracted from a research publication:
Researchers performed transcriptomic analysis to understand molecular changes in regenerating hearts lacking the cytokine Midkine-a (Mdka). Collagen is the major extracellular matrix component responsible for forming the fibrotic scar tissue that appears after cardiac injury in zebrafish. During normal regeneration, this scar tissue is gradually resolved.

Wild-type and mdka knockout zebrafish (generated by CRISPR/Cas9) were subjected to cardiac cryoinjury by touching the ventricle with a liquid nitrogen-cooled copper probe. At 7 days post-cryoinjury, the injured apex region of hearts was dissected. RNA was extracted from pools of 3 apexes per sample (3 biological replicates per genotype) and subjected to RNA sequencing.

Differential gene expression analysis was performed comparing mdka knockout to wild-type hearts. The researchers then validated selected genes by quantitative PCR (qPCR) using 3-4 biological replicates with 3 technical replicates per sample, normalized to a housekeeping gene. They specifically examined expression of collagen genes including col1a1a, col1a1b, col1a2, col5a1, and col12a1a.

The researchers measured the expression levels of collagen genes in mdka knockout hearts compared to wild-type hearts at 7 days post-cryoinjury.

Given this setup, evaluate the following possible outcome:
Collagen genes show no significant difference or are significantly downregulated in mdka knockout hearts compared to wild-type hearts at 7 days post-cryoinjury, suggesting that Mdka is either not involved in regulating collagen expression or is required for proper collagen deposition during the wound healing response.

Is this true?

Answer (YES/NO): NO